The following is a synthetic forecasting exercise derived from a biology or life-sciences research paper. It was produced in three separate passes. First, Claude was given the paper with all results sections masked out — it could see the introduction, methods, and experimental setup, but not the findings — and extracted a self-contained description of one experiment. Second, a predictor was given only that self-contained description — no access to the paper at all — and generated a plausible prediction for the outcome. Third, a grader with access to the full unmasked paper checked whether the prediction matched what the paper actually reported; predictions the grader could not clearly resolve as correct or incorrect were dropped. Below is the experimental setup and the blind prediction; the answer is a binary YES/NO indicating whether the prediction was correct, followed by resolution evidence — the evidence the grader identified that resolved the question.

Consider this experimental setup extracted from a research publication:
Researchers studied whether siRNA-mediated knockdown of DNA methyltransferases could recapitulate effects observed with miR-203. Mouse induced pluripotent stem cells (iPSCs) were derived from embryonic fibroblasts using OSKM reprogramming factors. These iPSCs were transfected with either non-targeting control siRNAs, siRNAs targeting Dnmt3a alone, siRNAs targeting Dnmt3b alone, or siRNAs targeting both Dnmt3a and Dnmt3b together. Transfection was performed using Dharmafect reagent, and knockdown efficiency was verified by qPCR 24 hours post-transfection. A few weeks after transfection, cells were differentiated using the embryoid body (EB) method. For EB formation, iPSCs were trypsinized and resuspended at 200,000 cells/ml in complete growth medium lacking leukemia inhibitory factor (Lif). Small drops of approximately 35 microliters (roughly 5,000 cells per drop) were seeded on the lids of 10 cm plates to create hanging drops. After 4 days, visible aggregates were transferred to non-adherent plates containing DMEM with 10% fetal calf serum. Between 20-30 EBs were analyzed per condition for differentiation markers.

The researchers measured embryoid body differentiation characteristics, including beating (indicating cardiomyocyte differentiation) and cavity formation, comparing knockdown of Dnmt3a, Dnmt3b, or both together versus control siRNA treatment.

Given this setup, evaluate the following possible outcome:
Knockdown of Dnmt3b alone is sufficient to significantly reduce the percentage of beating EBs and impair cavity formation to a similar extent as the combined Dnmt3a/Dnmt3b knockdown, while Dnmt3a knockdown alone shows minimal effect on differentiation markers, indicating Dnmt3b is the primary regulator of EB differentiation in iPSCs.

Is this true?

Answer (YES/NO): NO